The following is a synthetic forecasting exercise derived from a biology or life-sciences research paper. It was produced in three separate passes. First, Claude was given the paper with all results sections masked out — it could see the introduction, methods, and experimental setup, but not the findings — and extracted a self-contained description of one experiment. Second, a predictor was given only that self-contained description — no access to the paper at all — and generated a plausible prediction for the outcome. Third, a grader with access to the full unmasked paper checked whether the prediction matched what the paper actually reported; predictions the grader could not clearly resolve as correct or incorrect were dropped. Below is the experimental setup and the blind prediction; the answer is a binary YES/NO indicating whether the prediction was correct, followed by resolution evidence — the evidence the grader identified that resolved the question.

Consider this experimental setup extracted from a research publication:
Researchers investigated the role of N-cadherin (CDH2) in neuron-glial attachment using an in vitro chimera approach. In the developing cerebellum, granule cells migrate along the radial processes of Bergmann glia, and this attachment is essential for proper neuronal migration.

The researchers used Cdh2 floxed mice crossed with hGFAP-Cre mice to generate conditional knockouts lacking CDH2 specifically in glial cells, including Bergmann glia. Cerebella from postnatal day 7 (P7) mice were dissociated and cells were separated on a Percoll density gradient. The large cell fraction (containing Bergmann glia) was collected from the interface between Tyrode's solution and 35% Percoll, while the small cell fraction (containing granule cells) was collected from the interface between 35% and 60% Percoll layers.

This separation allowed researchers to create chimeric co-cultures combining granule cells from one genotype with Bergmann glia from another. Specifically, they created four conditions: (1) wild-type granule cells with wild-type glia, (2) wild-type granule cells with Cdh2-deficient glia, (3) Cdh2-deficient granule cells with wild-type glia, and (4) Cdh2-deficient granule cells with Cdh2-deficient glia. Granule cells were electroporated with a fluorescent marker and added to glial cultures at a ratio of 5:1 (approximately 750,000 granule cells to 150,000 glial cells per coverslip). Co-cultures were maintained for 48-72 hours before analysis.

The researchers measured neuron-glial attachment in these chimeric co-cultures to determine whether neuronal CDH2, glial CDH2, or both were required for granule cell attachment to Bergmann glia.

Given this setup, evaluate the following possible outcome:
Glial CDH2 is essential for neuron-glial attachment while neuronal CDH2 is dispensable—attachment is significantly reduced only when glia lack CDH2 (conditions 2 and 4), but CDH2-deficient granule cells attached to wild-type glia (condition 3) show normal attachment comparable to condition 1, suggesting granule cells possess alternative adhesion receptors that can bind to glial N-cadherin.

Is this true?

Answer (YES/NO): YES